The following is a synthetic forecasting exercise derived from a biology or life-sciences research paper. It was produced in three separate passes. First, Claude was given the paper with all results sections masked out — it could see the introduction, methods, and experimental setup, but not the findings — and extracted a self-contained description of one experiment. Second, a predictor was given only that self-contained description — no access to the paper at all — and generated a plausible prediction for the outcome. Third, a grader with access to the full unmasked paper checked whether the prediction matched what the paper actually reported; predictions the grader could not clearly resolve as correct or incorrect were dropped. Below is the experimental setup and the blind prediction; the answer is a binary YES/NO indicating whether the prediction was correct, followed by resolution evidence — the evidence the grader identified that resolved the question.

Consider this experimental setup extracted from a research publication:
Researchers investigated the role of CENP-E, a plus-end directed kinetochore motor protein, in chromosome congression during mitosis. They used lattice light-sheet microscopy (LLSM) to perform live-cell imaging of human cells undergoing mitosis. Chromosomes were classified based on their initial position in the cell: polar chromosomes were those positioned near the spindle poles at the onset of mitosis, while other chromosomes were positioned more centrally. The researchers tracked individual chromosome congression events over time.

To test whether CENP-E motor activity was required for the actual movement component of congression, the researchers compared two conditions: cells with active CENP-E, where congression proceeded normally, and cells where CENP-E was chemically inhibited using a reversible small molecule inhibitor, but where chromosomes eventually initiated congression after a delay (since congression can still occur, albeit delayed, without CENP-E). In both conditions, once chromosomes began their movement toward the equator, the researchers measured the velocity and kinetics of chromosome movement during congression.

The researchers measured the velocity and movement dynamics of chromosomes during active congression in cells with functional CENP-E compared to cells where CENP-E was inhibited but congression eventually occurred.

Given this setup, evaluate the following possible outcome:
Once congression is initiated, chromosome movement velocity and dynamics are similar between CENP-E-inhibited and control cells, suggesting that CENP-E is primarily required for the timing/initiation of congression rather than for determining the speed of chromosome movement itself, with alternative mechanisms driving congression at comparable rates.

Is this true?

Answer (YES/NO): YES